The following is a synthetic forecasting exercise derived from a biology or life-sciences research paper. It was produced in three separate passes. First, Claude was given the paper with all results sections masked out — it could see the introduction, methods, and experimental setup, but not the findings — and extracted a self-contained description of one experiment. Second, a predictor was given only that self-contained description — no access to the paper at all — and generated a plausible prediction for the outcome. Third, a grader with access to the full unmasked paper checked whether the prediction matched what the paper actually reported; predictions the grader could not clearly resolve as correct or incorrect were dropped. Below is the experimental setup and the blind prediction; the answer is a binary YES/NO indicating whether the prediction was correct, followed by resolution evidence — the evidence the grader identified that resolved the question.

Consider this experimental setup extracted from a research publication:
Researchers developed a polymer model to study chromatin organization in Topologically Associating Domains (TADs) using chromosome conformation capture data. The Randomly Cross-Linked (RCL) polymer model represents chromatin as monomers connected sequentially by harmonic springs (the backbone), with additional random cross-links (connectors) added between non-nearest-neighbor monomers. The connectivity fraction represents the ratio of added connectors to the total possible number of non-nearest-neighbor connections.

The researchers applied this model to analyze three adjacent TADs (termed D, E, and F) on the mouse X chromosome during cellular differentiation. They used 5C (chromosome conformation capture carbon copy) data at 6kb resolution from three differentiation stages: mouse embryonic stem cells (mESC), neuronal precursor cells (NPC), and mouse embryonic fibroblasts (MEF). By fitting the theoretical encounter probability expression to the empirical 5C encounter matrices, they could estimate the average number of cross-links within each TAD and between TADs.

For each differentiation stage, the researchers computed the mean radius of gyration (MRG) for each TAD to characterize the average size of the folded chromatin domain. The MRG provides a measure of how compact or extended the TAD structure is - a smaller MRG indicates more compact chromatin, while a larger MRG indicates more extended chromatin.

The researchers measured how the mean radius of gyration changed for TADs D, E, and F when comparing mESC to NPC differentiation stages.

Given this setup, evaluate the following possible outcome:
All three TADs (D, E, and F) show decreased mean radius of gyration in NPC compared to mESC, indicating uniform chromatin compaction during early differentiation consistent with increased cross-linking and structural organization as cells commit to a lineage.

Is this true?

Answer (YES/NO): YES